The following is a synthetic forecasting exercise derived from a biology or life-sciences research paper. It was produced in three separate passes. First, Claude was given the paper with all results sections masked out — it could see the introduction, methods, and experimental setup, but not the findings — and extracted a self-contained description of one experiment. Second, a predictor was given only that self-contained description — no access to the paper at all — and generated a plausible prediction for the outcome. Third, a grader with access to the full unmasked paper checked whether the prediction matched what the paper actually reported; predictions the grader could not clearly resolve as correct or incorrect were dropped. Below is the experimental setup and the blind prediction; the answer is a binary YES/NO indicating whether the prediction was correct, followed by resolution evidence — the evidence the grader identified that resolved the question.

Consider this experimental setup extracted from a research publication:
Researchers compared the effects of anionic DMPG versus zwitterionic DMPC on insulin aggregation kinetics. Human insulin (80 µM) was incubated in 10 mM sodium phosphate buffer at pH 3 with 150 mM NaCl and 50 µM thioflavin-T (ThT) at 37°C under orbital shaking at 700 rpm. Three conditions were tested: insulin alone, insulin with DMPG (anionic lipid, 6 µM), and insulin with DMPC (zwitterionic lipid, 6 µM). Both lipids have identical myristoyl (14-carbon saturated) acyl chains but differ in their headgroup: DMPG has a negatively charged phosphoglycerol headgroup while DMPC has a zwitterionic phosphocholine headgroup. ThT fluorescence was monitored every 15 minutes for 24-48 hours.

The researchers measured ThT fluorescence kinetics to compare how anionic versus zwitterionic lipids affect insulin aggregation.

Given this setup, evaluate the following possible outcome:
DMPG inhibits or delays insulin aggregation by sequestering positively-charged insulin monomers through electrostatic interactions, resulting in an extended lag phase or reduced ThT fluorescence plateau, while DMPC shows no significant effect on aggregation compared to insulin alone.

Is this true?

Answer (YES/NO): NO